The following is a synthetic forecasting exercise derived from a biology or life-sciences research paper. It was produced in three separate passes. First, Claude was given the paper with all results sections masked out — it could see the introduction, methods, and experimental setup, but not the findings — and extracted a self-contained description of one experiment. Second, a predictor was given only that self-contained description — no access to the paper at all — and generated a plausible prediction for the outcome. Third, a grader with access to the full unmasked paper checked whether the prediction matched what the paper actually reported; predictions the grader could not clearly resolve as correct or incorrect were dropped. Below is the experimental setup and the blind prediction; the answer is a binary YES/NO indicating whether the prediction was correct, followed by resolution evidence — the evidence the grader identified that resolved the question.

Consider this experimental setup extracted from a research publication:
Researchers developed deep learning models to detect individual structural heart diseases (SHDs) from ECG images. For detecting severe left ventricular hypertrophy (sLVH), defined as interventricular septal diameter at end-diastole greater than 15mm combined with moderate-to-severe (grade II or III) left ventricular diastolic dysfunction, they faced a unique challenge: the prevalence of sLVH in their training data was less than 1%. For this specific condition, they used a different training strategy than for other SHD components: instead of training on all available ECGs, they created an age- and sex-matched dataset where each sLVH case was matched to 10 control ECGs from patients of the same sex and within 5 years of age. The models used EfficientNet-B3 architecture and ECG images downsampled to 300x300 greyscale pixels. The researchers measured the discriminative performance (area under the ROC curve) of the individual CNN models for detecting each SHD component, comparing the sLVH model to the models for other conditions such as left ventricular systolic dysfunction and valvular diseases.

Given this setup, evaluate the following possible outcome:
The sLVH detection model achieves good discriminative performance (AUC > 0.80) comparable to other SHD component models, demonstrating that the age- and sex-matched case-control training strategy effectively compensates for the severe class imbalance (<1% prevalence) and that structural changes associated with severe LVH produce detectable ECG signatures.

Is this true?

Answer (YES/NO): YES